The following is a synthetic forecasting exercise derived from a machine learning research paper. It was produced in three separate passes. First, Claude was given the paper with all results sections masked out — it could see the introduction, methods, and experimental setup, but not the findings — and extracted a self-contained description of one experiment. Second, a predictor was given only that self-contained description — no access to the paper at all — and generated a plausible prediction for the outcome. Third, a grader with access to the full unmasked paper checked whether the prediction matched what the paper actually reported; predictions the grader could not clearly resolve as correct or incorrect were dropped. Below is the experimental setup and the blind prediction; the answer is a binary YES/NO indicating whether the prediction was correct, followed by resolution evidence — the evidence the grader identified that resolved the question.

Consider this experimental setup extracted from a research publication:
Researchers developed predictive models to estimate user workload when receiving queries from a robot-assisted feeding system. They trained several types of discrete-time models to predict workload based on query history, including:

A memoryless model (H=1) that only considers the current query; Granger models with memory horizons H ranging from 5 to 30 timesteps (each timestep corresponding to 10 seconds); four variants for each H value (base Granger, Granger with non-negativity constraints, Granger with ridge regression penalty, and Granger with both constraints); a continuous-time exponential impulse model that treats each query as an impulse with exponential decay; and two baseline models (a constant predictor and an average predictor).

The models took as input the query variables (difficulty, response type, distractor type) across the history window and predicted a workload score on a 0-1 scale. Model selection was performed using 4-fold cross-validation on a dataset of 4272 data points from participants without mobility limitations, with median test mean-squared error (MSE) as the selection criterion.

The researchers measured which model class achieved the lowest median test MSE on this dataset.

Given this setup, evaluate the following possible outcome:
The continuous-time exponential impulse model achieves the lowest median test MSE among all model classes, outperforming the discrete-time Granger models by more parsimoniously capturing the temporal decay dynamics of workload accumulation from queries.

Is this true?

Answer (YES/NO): NO